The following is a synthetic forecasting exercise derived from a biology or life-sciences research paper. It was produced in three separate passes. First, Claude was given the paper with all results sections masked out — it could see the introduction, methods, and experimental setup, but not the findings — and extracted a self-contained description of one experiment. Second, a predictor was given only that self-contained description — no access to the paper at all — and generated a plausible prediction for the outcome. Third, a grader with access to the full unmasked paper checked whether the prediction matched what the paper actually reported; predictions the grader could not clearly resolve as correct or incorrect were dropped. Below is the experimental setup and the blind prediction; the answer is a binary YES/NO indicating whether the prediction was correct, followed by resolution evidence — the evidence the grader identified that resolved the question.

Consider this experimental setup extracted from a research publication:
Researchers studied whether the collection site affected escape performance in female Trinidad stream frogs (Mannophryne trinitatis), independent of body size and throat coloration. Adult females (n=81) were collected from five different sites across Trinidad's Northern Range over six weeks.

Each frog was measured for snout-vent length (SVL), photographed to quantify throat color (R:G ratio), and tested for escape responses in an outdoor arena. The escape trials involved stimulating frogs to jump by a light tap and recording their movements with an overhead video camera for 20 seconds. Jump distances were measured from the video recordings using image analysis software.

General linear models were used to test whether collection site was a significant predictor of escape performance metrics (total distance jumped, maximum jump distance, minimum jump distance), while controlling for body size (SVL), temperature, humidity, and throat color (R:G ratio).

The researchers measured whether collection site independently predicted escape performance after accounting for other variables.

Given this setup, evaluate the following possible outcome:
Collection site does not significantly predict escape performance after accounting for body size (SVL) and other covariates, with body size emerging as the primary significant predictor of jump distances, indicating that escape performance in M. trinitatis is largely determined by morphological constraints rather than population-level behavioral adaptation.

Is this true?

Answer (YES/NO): NO